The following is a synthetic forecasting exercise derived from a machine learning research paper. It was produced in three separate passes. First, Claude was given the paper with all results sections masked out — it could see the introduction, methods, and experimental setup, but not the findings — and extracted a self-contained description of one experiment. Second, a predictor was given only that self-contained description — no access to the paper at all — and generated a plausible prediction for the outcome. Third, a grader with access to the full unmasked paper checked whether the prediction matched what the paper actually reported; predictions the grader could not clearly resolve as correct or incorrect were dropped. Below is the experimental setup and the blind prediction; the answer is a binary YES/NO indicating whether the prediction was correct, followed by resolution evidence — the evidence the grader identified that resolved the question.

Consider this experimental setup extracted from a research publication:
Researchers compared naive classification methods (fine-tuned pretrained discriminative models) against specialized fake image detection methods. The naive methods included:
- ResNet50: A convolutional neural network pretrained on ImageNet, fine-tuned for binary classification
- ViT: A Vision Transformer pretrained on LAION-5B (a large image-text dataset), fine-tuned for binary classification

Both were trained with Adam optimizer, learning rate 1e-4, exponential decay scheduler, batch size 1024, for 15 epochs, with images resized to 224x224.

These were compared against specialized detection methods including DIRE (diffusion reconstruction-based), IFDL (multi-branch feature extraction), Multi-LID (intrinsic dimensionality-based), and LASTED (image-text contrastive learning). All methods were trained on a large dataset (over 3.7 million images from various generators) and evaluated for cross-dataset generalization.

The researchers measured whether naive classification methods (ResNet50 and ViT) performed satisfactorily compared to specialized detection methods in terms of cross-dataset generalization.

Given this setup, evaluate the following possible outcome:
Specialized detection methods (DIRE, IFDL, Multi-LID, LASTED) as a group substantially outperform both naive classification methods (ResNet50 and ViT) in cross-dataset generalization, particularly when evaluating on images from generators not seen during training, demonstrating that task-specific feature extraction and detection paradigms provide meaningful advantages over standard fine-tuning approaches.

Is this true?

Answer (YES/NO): NO